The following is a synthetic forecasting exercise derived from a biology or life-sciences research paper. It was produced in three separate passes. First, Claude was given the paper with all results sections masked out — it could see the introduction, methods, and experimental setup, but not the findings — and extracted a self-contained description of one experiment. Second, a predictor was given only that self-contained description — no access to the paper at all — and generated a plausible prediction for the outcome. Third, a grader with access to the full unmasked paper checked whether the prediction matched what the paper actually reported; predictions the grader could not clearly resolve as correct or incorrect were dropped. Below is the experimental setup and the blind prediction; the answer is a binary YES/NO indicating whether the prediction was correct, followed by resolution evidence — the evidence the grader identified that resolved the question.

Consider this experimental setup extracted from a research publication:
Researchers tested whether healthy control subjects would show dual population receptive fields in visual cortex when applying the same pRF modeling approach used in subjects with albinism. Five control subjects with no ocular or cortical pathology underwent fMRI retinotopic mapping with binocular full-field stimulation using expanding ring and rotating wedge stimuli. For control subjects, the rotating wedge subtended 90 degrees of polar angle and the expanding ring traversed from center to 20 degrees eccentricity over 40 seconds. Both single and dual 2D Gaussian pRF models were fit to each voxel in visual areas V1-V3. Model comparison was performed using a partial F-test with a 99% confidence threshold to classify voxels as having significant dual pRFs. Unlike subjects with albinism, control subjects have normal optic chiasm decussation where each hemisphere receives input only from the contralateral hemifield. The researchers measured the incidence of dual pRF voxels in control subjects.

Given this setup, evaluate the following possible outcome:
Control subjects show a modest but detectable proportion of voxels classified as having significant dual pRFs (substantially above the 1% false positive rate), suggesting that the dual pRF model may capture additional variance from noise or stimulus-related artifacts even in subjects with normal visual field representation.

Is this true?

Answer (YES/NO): NO